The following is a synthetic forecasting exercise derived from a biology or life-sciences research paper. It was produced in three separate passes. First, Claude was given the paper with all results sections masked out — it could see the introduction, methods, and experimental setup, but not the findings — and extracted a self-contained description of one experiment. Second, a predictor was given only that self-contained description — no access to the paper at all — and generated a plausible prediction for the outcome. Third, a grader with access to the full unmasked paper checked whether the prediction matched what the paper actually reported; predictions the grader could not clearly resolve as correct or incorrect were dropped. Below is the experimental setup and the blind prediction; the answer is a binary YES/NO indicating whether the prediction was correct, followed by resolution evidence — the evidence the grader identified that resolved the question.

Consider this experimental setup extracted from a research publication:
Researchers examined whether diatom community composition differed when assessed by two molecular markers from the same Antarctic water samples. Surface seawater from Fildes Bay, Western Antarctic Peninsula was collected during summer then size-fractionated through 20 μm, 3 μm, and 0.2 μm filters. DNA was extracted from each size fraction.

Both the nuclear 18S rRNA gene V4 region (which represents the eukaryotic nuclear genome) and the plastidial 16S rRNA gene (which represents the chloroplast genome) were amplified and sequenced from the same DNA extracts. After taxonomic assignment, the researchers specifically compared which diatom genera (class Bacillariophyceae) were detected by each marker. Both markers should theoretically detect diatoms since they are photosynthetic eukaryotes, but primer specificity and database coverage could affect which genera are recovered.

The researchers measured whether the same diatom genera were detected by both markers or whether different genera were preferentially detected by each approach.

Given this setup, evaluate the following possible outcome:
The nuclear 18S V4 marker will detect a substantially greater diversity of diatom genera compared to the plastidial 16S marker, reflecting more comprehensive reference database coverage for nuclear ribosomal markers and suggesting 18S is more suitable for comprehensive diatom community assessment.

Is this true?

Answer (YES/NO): NO